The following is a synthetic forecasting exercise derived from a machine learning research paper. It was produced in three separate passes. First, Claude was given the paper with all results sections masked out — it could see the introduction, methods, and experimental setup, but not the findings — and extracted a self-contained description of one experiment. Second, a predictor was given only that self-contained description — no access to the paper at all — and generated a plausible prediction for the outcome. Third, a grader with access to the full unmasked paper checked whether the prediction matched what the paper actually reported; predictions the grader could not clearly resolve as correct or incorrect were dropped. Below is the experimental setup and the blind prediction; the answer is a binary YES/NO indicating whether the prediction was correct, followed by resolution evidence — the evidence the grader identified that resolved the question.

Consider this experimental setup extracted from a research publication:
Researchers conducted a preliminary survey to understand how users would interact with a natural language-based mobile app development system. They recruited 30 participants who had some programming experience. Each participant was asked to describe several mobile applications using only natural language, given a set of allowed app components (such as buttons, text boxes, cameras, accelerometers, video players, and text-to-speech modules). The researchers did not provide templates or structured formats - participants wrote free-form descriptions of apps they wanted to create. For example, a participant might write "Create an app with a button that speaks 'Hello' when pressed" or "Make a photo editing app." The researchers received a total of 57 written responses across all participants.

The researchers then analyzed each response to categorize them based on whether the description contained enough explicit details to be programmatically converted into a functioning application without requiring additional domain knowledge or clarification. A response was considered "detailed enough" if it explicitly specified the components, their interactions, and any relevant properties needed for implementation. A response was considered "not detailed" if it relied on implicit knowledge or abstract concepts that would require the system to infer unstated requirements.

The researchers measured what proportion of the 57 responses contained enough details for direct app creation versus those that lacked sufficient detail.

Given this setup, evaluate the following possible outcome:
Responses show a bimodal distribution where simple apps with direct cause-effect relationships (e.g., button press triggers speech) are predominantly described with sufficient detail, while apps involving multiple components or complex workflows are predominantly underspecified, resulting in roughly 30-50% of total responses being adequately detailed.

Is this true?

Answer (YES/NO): NO